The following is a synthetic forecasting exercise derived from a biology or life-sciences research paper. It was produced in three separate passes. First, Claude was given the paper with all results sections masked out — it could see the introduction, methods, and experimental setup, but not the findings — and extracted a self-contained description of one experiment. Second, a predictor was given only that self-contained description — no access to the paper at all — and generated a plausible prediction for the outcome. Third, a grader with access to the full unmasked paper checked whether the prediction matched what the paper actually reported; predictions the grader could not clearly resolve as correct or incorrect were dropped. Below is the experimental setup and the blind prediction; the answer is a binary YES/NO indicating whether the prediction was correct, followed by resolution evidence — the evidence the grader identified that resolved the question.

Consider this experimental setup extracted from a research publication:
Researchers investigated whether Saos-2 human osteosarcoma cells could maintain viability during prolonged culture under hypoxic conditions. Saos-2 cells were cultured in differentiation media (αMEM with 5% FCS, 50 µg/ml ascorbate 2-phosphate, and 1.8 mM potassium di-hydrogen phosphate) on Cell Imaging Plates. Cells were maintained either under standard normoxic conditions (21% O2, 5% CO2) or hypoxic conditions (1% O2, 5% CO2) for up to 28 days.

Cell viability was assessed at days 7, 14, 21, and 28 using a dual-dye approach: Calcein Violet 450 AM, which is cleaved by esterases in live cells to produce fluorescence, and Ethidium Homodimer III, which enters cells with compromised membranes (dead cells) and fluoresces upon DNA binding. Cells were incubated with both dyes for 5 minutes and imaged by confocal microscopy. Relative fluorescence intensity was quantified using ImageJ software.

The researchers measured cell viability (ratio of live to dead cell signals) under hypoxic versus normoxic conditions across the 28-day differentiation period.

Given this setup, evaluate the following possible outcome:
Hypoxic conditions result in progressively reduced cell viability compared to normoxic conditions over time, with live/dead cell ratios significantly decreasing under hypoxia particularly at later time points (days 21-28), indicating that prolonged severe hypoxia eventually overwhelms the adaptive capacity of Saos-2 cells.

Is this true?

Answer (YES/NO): NO